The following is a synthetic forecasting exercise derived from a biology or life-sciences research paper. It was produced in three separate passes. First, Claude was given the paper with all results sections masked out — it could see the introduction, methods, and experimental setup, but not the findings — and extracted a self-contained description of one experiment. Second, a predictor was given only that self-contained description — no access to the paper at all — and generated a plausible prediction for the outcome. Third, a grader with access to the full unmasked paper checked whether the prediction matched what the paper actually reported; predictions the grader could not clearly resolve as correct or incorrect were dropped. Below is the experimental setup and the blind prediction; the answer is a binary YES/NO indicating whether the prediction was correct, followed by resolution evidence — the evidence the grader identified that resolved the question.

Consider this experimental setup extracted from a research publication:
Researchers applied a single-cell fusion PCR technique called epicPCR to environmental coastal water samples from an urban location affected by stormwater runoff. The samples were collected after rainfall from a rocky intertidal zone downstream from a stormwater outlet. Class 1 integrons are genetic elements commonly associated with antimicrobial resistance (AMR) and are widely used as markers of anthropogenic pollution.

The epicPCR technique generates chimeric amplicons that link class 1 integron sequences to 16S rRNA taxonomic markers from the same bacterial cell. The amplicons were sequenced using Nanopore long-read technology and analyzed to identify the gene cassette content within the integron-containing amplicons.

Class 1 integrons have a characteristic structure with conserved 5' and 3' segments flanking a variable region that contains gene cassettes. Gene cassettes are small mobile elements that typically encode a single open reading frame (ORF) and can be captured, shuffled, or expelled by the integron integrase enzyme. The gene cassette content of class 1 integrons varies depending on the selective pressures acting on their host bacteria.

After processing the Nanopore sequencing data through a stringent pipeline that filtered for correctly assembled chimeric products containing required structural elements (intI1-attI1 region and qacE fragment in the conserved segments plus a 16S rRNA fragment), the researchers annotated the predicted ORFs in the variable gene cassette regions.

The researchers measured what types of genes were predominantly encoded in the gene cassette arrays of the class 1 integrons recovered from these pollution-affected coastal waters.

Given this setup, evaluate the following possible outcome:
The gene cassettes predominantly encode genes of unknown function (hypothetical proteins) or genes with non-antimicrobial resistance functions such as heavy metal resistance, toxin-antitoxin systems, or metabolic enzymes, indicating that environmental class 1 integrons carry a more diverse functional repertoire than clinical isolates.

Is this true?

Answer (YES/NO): NO